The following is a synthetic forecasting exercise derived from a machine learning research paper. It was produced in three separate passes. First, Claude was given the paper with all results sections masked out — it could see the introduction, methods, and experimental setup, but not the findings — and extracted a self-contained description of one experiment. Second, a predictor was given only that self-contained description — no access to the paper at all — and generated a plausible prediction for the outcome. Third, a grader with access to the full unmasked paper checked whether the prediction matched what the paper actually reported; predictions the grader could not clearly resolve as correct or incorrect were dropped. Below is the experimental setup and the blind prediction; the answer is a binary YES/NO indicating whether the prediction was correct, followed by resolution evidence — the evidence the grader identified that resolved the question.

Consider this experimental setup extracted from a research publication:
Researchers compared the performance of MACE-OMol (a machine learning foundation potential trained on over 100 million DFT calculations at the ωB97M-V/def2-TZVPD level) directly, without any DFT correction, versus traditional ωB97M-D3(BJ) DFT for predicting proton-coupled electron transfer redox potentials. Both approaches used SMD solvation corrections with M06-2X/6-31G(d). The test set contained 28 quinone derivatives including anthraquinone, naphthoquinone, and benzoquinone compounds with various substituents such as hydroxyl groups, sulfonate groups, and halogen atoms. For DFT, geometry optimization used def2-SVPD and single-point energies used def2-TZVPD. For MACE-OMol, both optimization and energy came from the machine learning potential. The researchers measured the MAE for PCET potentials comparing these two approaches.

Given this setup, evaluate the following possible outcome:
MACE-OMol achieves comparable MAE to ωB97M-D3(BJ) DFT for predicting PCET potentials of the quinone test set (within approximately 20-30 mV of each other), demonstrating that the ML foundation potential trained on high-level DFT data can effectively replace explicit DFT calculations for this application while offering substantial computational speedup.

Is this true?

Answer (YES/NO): YES